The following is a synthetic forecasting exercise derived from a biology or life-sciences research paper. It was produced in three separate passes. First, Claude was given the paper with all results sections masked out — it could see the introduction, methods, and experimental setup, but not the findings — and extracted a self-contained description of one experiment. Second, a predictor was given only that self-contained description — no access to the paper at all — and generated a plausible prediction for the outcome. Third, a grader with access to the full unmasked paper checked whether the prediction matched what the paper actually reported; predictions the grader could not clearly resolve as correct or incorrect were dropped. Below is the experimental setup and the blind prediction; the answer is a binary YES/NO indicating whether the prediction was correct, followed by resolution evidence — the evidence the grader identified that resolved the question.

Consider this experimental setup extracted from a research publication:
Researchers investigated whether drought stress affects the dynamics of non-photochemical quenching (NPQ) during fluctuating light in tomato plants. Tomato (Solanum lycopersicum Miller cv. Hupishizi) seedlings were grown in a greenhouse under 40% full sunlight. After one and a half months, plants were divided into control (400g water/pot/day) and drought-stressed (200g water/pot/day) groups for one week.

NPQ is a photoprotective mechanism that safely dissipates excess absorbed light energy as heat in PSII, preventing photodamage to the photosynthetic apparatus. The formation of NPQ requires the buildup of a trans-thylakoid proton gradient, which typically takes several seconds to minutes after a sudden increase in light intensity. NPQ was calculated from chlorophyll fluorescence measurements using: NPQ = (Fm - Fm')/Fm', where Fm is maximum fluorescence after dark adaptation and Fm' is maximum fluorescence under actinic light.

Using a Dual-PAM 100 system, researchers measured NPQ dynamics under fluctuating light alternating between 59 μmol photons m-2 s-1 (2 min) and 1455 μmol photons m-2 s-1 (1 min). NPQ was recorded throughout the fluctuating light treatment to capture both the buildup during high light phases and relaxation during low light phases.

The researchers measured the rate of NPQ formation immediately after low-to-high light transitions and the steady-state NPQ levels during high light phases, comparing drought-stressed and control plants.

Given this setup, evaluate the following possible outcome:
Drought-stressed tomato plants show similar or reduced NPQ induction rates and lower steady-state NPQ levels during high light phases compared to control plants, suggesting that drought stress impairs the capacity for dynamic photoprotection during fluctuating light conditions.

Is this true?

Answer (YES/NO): NO